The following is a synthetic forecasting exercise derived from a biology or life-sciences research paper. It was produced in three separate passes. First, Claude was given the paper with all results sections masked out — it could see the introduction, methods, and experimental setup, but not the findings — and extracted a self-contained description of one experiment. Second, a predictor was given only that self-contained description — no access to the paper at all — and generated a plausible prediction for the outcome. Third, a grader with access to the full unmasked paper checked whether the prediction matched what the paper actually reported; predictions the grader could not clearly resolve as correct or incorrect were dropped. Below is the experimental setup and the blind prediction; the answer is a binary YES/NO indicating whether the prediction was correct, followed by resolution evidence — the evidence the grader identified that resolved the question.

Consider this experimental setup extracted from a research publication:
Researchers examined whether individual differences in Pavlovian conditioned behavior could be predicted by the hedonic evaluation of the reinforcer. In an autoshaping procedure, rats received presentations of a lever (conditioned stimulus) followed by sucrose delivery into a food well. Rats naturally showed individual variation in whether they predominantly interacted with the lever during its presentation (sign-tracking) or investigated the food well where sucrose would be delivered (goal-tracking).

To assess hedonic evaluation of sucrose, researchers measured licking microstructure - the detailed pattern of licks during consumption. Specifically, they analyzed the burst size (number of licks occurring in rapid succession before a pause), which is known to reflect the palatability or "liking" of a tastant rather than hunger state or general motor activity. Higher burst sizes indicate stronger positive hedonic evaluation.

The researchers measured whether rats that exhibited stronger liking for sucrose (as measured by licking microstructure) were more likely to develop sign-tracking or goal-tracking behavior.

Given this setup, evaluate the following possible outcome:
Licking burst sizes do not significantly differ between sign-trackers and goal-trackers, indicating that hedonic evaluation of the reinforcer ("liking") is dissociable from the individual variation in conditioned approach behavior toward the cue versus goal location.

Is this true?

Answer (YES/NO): NO